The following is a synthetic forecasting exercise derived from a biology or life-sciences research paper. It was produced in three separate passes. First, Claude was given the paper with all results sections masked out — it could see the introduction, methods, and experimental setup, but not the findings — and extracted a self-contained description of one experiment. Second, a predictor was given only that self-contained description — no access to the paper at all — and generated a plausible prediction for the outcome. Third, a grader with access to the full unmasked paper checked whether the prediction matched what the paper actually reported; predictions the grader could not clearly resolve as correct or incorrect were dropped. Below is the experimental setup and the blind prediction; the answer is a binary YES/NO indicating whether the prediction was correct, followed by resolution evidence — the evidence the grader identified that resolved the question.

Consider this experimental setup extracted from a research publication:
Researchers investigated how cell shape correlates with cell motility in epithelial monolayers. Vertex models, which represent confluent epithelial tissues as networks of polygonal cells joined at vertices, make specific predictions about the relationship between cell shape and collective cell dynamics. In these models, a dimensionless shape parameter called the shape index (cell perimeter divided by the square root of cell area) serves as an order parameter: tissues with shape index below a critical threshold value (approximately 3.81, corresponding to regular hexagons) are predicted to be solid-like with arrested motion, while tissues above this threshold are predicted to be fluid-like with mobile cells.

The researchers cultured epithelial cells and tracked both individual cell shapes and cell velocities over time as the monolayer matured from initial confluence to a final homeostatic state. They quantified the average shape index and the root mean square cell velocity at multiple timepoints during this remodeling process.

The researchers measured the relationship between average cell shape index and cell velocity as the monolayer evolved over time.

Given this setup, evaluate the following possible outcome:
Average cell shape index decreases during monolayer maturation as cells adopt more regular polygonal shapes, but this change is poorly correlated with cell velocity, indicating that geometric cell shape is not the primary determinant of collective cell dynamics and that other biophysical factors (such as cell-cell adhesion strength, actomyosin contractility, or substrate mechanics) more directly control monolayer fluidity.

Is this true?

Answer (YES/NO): NO